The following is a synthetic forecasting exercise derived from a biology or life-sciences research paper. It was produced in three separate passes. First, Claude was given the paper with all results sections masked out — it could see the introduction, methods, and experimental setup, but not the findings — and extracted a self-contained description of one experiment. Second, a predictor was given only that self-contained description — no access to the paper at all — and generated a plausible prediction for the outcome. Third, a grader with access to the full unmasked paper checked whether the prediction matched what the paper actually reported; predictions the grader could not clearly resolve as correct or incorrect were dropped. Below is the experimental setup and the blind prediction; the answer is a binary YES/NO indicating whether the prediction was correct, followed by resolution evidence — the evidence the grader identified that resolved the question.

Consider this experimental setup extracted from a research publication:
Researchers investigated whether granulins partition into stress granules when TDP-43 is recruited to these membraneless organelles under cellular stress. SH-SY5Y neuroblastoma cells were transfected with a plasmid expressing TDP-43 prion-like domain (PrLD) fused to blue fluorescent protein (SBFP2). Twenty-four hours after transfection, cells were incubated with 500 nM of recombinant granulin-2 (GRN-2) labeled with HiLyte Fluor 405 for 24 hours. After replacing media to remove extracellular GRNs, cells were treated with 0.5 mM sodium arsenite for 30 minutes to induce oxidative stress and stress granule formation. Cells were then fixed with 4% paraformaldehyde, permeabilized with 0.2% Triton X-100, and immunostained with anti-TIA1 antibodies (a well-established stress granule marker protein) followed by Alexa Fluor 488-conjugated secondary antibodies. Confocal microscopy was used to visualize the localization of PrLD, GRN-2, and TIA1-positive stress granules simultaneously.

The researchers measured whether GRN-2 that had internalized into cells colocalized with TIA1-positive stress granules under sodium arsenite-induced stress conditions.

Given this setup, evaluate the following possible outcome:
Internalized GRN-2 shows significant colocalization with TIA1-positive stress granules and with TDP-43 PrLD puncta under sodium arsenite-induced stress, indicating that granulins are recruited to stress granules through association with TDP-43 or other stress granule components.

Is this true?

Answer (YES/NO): NO